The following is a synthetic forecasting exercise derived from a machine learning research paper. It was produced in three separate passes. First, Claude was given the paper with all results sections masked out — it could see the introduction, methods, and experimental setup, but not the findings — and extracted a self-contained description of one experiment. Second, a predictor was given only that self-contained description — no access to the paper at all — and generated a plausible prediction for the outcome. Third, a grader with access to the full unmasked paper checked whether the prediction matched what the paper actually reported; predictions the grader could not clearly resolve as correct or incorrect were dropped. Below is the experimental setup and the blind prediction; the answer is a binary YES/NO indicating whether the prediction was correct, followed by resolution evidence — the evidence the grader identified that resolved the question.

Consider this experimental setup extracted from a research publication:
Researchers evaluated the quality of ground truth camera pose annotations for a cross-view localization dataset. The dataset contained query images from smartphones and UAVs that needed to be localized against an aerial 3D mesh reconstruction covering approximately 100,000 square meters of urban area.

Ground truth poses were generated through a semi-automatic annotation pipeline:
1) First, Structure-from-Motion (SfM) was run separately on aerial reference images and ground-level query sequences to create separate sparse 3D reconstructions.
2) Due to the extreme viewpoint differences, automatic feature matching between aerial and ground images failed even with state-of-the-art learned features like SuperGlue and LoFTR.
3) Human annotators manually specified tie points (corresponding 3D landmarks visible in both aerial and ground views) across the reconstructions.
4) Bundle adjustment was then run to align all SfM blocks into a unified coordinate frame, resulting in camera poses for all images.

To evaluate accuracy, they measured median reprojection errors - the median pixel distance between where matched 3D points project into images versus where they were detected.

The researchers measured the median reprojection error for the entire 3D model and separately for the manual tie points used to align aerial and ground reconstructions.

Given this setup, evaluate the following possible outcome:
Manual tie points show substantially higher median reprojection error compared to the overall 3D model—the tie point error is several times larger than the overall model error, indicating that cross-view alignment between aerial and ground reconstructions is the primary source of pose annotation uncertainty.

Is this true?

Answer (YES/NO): NO